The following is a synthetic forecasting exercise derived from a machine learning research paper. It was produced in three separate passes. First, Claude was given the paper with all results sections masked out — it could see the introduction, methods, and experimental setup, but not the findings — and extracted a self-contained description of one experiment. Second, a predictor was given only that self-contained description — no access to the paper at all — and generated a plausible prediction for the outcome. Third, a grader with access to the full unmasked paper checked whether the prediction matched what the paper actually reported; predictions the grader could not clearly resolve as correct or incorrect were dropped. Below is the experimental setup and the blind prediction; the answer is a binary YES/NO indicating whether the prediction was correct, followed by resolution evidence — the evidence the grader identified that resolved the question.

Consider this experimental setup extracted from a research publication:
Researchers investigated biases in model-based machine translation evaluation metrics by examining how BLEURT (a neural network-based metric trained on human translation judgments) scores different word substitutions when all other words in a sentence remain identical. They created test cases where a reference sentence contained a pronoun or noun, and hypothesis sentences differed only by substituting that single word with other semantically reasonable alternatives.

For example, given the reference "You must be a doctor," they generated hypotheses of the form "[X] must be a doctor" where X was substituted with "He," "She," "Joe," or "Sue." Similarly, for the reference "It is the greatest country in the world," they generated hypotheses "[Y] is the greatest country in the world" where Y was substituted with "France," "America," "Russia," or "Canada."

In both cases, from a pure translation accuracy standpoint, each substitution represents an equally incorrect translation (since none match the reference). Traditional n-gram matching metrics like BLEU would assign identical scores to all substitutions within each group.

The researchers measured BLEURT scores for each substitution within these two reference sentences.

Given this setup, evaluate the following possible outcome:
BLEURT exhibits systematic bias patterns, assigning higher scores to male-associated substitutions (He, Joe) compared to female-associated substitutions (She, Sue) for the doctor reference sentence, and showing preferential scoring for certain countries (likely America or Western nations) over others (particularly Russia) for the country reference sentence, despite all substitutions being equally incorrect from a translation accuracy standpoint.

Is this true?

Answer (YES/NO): YES